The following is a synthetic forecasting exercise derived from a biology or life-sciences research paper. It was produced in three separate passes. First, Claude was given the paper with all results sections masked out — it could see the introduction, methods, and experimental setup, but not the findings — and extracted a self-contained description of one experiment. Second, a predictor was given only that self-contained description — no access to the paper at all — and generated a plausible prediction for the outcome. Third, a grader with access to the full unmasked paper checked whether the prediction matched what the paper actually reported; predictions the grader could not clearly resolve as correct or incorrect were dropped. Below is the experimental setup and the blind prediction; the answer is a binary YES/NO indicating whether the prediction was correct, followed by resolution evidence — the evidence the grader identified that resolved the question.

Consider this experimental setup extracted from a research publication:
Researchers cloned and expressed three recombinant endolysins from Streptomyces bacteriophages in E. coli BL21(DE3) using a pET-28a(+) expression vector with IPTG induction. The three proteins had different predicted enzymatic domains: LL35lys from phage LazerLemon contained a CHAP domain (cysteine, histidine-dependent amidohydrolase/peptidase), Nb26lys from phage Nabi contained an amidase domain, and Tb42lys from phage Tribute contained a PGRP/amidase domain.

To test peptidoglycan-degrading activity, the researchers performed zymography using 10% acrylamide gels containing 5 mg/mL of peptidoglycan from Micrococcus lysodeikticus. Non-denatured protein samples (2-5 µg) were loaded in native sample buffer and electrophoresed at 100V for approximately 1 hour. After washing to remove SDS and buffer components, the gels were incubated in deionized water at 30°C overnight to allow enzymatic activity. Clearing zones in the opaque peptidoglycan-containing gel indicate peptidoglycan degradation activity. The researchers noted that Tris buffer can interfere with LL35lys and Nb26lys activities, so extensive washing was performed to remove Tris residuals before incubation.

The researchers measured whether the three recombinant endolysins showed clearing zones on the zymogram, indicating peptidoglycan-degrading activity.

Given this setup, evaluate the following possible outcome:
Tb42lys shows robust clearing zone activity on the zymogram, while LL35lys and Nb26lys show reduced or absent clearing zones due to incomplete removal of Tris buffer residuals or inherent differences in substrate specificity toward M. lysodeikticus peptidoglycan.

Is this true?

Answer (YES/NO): NO